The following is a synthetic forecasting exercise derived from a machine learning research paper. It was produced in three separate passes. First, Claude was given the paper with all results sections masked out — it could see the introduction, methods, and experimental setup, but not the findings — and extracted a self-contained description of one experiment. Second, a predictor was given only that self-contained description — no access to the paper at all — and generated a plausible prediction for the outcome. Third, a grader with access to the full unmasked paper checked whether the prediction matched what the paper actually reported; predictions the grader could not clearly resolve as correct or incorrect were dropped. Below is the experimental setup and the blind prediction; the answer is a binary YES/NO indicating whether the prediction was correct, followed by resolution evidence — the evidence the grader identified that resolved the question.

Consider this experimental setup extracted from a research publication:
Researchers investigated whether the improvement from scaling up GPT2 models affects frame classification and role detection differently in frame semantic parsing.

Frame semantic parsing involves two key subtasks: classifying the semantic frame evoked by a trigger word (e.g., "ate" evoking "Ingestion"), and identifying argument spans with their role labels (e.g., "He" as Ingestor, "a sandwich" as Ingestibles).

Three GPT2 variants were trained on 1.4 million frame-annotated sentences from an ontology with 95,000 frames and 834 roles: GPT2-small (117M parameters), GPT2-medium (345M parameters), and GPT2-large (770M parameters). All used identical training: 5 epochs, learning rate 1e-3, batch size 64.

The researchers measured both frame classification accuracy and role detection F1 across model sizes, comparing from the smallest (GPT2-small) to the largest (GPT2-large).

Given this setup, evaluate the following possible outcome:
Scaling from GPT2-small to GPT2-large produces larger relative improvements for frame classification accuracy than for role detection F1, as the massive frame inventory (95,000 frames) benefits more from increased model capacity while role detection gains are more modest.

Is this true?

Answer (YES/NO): NO